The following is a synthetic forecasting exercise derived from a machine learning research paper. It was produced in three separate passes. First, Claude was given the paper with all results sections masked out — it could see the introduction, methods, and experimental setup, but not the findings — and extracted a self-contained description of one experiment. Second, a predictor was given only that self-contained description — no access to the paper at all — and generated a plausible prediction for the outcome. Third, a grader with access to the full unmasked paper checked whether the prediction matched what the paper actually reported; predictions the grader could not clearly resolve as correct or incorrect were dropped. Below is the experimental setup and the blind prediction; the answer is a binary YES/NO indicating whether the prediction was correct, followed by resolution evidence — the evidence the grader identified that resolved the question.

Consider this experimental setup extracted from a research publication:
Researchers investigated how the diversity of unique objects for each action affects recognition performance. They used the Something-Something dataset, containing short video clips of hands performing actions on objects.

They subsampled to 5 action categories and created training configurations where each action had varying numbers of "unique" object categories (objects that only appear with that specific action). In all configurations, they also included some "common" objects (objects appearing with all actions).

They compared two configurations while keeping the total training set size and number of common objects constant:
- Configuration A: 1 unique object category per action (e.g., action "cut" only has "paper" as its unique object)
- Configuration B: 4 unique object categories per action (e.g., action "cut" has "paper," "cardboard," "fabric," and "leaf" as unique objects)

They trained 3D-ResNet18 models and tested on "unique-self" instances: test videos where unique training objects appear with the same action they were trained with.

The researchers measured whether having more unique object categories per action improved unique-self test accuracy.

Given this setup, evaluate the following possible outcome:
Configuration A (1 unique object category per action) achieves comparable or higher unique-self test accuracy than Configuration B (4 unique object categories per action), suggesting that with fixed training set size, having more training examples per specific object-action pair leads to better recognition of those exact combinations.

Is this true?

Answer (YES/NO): YES